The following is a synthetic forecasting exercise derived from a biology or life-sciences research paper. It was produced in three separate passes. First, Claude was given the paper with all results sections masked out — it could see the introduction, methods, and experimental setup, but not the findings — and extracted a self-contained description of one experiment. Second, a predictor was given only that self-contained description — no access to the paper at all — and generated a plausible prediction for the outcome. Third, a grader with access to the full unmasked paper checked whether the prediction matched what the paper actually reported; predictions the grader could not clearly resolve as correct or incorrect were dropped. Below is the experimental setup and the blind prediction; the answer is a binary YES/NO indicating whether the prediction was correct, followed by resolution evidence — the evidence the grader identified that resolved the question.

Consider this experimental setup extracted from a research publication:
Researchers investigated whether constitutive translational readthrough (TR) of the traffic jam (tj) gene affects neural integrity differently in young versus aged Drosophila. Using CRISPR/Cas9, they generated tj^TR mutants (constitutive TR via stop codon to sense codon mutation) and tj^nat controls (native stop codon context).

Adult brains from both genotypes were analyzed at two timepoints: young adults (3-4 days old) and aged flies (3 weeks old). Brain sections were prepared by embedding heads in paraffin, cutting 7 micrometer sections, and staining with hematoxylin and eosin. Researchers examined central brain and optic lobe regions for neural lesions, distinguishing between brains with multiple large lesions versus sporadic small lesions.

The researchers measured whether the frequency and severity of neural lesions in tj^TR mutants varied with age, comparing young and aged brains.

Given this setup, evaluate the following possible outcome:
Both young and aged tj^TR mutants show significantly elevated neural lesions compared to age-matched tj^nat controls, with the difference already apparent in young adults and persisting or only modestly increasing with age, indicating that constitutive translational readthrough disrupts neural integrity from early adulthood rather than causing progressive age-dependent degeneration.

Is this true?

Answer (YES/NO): YES